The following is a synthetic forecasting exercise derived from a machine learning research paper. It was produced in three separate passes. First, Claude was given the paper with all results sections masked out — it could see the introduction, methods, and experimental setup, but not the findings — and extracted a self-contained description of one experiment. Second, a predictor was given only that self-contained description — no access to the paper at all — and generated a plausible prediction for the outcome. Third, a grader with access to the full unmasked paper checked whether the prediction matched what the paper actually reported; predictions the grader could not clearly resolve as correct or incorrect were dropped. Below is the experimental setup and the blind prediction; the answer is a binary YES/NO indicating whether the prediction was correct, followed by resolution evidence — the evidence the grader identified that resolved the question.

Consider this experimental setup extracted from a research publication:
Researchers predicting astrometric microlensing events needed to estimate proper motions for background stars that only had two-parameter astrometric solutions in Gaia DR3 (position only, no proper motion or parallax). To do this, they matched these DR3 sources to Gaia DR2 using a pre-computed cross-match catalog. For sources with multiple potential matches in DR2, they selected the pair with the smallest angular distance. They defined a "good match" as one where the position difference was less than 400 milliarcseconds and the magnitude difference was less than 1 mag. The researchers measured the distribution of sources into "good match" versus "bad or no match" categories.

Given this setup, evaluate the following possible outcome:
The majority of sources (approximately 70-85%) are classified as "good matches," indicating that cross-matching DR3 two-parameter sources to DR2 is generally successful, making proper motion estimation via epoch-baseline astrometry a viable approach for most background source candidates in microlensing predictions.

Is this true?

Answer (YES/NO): NO